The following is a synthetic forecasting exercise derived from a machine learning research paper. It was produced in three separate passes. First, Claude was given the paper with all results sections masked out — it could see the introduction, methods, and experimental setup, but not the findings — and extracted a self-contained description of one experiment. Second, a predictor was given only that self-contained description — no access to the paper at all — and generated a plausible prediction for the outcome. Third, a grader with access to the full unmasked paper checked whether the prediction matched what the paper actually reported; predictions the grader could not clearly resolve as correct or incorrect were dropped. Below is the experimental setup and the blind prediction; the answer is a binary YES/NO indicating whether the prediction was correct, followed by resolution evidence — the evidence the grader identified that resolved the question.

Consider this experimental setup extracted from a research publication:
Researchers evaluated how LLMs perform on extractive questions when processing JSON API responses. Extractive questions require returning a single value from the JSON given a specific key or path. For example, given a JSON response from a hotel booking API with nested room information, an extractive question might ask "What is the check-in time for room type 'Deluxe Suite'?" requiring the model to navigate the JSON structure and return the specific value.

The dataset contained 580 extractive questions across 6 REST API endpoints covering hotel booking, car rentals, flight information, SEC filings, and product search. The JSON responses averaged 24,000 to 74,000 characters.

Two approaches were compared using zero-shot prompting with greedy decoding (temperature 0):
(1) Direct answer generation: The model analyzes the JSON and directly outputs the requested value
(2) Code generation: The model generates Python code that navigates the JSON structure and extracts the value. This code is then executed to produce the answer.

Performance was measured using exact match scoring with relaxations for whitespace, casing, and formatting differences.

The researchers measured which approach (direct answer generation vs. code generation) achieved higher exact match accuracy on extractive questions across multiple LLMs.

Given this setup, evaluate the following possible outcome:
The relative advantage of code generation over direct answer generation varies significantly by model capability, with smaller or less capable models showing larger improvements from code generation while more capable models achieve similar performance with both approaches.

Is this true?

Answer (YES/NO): NO